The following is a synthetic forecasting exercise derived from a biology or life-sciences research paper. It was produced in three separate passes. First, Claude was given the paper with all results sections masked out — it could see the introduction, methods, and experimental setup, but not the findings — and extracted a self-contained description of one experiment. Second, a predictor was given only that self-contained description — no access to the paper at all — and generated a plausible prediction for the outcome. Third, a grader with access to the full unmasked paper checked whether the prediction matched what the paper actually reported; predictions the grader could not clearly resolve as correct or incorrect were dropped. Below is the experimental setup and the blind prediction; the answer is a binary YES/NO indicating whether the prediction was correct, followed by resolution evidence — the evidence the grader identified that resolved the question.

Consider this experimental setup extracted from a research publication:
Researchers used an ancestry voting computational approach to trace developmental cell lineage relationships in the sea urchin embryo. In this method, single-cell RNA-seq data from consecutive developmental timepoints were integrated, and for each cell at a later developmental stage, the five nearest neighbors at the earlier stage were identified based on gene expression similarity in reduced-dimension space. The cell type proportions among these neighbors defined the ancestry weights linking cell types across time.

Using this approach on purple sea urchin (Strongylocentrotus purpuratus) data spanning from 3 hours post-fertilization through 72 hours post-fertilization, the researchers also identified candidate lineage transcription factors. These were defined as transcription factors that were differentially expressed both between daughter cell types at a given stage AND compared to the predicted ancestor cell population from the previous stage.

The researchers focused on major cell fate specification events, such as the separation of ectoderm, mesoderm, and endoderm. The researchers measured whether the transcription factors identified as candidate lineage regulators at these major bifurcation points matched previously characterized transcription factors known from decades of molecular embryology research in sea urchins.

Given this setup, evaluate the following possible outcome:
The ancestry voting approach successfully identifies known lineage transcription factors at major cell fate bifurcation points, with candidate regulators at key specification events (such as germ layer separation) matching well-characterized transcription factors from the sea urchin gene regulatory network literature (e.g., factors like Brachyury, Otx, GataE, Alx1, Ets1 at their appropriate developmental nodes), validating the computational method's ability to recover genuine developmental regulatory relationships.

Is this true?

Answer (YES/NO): YES